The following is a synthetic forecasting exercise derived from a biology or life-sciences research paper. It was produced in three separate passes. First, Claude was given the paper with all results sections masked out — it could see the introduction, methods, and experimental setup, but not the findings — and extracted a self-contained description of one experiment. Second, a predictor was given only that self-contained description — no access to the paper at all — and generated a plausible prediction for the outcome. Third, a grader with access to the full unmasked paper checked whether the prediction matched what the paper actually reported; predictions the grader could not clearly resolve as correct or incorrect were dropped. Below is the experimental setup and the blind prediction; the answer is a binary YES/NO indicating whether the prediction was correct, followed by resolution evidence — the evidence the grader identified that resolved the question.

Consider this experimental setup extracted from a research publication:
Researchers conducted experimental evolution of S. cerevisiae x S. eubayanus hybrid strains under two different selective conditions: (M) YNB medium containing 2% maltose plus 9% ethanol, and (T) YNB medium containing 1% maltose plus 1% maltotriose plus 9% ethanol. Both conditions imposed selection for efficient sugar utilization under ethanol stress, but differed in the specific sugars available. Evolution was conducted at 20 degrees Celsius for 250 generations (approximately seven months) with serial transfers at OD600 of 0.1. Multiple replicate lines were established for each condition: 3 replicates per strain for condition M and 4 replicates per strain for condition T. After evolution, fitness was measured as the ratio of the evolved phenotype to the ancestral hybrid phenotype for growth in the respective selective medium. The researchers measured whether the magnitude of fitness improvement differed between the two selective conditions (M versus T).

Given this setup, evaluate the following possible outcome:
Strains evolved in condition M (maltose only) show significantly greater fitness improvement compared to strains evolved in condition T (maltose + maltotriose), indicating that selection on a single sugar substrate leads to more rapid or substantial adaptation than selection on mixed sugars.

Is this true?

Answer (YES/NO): NO